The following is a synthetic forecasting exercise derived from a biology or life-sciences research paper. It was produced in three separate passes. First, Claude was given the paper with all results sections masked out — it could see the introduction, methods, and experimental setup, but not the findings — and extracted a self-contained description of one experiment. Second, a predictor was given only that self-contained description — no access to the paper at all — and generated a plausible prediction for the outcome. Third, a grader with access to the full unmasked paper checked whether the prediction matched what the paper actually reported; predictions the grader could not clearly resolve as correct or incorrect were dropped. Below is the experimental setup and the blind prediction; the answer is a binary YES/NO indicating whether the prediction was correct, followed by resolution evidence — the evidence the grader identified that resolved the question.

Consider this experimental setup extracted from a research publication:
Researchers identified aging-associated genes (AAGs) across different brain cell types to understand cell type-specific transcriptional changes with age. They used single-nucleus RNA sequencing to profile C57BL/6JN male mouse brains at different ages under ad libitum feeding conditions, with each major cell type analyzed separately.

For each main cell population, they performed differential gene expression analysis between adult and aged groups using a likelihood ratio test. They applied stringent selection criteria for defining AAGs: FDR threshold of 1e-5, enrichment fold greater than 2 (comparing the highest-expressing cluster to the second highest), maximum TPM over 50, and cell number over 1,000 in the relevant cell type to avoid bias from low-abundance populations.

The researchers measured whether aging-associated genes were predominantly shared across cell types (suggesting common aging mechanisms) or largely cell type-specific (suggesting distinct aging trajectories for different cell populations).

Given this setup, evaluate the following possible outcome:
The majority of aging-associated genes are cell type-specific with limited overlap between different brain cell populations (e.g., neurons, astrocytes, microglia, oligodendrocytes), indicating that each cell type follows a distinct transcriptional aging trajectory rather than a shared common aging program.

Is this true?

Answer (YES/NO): YES